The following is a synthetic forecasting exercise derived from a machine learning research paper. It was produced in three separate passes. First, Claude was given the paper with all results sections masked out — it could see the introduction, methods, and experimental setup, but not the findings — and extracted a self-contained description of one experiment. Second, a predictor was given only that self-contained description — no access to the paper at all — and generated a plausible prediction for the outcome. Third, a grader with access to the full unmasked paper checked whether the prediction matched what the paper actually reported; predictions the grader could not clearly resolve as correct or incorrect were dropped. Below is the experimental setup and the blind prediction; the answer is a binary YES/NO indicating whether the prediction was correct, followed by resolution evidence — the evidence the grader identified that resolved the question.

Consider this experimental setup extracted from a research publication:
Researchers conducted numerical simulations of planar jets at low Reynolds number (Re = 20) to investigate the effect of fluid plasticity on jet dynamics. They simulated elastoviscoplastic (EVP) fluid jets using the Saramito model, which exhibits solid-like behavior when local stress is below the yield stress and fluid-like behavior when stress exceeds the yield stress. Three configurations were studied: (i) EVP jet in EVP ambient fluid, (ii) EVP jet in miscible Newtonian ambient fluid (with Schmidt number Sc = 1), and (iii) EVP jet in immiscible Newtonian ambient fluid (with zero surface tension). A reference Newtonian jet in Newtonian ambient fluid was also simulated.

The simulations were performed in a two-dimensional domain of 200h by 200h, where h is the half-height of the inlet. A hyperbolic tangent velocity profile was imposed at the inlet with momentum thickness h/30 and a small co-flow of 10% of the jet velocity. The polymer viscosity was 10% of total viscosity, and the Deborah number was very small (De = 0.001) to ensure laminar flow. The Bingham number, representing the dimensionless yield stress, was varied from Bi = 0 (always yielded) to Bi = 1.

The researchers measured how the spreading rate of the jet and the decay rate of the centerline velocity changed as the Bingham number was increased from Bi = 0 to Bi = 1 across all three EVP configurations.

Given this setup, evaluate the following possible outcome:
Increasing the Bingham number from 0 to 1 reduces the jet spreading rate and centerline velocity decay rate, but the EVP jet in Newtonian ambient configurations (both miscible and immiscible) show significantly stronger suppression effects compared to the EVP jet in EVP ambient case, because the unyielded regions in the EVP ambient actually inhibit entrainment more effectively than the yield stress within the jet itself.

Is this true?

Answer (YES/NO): NO